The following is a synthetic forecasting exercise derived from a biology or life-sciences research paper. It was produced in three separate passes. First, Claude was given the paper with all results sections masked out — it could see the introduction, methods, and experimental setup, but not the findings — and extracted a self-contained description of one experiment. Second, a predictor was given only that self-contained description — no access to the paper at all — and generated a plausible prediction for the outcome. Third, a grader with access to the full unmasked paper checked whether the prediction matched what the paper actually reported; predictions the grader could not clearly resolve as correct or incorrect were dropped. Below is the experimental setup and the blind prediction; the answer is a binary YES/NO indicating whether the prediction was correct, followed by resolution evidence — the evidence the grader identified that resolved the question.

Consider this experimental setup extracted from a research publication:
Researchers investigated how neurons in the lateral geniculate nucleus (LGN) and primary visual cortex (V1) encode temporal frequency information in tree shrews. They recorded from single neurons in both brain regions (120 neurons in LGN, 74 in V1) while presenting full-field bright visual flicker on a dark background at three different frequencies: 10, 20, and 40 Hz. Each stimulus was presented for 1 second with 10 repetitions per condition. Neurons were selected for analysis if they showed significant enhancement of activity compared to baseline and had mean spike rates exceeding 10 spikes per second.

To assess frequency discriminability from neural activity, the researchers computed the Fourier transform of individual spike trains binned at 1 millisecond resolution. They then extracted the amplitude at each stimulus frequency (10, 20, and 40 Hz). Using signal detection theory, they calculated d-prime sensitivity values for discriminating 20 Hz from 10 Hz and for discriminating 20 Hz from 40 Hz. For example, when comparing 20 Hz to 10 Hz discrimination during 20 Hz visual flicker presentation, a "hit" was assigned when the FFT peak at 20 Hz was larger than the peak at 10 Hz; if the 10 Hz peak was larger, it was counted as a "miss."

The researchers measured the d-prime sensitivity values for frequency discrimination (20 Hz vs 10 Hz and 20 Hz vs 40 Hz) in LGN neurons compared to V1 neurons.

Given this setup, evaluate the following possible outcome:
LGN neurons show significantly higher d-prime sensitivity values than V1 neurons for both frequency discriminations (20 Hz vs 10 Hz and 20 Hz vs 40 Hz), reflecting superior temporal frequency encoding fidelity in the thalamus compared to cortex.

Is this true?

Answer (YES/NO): NO